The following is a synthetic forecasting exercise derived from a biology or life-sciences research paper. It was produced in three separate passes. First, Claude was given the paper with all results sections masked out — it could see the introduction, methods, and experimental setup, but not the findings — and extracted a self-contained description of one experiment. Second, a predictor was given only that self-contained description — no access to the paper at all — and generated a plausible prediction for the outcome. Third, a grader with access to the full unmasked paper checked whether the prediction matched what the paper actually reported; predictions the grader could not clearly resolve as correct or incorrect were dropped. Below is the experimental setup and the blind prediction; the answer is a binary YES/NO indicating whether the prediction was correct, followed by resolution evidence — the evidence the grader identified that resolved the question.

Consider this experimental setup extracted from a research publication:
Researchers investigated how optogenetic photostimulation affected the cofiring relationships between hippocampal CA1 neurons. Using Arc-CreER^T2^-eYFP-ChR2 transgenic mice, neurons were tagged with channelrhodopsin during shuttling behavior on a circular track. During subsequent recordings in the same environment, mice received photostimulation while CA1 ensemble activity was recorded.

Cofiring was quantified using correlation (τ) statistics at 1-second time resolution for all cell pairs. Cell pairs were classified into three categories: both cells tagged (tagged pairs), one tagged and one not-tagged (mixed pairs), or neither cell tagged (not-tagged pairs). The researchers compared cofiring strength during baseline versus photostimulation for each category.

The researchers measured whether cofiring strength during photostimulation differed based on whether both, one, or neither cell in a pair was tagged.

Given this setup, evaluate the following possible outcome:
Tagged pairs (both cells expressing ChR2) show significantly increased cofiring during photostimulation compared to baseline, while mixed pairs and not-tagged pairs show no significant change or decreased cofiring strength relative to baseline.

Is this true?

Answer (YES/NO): NO